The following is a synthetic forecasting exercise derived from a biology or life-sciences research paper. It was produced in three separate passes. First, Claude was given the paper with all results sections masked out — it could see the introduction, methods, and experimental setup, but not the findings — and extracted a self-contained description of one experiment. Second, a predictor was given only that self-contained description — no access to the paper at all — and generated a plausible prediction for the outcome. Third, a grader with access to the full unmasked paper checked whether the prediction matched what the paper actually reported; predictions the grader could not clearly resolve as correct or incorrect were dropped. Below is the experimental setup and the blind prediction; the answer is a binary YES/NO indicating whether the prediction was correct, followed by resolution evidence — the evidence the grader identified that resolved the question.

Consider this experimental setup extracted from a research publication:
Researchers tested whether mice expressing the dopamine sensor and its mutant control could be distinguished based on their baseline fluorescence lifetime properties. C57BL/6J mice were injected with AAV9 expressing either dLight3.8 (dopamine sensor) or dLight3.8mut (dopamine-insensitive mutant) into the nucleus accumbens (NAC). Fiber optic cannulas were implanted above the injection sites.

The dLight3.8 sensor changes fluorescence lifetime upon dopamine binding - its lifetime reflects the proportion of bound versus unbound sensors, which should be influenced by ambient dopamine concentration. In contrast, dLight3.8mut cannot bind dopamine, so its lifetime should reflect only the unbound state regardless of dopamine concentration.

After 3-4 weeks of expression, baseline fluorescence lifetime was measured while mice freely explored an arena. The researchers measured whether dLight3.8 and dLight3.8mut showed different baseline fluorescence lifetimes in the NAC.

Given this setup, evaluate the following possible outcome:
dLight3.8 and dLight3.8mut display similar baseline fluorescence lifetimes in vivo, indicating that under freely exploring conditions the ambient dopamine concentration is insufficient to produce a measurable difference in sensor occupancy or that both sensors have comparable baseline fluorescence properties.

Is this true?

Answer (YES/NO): NO